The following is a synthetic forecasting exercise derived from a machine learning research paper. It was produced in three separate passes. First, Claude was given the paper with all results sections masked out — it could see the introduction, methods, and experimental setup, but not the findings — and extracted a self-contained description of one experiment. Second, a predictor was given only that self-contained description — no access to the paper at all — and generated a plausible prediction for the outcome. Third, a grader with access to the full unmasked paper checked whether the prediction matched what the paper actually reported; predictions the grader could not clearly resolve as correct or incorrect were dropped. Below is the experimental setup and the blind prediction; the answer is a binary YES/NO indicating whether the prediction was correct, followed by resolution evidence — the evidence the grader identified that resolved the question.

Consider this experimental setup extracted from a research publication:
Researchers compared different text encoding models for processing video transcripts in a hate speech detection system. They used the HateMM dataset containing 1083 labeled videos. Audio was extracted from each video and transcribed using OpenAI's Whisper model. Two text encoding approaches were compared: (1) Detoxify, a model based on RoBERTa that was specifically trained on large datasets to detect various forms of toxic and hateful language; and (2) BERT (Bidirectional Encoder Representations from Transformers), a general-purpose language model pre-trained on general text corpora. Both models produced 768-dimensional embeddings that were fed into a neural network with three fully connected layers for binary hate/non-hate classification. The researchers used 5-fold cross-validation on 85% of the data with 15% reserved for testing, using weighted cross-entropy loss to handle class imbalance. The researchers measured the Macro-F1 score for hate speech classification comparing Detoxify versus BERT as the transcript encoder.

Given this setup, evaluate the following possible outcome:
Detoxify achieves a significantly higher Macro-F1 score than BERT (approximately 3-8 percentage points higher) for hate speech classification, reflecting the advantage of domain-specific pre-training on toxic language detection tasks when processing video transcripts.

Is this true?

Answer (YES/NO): NO